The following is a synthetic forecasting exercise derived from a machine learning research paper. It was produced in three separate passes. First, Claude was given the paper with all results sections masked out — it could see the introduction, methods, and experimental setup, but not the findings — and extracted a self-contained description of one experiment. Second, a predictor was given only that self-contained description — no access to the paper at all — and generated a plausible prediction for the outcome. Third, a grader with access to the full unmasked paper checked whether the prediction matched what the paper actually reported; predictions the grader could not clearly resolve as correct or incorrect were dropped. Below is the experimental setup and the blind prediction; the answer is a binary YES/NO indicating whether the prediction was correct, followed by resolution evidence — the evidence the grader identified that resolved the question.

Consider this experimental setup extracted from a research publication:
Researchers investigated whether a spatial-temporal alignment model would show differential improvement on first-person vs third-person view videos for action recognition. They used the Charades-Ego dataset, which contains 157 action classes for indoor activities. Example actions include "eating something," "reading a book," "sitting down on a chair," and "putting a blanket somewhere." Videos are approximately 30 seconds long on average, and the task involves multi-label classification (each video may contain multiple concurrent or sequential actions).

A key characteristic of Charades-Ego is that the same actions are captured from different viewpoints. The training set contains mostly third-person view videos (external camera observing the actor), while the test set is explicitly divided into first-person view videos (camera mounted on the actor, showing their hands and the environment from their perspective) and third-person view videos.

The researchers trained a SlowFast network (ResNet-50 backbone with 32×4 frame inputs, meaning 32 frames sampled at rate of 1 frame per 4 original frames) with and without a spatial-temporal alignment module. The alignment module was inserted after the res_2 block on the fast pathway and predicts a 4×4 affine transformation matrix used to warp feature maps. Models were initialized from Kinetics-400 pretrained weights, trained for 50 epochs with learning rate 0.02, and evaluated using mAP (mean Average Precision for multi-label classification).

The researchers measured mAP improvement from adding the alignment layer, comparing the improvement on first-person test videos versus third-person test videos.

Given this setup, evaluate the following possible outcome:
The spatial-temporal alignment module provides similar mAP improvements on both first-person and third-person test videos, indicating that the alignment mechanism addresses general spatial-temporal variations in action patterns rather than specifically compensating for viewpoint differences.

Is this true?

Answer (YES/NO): NO